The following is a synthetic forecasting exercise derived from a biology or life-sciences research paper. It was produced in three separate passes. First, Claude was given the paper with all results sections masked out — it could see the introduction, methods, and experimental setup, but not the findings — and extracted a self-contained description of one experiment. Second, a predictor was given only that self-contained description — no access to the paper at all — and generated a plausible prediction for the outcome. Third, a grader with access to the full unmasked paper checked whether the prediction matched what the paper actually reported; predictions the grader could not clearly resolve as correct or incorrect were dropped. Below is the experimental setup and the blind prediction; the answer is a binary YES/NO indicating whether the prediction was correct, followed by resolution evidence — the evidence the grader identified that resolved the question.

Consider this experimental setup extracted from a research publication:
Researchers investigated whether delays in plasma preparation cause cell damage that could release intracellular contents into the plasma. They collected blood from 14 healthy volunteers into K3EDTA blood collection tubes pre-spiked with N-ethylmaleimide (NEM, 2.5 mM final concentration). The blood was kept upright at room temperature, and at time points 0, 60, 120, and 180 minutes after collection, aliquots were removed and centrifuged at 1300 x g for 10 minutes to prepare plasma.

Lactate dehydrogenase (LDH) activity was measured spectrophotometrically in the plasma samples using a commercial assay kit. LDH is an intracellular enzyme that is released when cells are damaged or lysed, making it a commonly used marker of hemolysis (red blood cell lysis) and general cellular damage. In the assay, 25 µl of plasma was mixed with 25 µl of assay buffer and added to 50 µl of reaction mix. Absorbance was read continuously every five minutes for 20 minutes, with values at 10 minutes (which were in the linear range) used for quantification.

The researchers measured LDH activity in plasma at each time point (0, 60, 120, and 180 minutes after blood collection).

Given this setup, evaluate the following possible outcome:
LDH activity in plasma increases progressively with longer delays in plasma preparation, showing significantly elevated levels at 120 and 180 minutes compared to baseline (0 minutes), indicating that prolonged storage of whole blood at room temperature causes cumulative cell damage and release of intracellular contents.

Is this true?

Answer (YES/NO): NO